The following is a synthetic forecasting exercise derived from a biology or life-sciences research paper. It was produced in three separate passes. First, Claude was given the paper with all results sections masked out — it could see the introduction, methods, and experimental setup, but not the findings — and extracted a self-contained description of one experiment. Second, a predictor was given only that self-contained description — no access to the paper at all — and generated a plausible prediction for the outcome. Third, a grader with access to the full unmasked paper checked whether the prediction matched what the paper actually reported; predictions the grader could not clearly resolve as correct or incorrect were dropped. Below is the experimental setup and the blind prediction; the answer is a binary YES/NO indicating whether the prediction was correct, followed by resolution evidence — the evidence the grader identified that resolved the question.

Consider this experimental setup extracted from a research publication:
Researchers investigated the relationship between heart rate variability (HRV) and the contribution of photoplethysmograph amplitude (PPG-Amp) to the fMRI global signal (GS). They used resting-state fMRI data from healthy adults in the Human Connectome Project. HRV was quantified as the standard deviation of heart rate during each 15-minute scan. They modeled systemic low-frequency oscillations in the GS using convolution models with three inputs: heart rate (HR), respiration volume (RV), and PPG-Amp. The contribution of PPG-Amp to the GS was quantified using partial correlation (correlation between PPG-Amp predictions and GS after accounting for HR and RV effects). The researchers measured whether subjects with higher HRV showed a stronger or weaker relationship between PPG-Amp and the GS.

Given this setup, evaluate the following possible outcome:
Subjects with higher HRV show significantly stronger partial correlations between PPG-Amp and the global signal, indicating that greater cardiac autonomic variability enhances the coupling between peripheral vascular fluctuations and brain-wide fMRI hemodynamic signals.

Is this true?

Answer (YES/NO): YES